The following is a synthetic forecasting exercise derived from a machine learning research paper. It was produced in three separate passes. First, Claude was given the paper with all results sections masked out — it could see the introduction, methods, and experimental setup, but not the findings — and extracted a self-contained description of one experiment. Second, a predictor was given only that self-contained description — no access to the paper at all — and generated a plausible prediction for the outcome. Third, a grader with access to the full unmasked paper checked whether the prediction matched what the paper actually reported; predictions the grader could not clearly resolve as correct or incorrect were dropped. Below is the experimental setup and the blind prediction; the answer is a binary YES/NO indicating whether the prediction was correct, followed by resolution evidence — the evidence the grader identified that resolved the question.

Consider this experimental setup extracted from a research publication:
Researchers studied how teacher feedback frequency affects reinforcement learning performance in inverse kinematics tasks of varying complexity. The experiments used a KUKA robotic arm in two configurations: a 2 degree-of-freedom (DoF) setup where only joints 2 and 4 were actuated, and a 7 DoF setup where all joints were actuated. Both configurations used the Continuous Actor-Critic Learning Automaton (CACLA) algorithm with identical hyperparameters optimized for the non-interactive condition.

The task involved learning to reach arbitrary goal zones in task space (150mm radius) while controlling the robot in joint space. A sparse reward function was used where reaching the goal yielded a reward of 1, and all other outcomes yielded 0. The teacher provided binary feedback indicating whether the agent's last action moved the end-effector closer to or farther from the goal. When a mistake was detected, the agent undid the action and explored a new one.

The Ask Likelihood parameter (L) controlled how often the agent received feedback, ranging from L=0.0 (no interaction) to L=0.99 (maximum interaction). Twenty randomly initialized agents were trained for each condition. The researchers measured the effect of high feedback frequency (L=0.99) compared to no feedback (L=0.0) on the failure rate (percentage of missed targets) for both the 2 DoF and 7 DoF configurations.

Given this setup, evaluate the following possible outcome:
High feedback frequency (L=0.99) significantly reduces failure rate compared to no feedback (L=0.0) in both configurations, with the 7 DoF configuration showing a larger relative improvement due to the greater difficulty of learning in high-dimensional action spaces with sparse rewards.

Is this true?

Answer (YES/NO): NO